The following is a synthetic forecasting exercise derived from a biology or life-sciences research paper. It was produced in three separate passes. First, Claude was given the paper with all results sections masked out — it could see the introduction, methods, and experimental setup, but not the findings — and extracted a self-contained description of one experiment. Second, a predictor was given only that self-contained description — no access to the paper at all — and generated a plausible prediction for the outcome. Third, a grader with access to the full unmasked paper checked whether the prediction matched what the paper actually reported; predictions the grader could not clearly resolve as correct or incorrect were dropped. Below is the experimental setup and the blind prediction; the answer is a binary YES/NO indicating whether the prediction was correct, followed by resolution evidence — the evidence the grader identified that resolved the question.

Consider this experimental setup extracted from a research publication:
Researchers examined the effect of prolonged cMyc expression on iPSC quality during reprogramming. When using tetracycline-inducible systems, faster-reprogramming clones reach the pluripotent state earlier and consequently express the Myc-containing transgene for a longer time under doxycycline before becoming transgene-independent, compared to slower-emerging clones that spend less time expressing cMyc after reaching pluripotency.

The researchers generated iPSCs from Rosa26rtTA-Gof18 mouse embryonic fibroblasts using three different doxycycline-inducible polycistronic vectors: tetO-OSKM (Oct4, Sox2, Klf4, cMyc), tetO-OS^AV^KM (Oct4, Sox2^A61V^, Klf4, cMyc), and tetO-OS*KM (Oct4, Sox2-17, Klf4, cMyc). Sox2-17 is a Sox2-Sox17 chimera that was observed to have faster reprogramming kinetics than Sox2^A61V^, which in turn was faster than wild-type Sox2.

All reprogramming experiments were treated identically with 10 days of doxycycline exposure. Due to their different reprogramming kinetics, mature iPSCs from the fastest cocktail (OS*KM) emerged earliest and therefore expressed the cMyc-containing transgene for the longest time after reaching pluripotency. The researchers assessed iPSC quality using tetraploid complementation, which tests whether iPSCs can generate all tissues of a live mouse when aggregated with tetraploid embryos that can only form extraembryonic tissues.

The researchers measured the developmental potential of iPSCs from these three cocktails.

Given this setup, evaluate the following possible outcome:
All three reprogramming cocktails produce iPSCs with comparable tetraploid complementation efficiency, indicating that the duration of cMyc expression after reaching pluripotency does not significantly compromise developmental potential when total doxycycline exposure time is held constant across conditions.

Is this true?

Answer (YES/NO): NO